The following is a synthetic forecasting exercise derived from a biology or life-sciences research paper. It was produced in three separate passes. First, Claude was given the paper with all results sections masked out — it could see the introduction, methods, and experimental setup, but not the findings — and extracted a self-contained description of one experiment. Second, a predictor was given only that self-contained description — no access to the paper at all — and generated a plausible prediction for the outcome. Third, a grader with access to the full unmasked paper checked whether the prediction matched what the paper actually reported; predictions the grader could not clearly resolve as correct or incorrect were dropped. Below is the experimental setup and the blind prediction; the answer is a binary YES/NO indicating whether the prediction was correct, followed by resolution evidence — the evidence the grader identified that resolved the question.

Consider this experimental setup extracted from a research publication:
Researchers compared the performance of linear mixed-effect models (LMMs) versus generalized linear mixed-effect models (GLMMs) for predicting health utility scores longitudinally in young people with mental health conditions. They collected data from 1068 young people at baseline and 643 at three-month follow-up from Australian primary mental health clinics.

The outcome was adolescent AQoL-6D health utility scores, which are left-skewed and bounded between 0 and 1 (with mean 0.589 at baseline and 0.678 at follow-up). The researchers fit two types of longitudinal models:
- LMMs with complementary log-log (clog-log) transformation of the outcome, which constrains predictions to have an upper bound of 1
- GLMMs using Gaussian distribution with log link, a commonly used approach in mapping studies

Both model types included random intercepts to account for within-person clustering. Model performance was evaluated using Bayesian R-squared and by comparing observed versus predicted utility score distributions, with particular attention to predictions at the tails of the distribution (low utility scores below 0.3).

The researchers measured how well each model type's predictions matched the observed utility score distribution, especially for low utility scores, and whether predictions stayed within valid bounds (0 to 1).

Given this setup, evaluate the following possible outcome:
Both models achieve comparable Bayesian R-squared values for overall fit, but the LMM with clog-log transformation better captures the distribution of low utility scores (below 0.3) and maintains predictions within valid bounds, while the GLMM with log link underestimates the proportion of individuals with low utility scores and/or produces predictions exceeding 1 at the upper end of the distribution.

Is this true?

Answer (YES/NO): NO